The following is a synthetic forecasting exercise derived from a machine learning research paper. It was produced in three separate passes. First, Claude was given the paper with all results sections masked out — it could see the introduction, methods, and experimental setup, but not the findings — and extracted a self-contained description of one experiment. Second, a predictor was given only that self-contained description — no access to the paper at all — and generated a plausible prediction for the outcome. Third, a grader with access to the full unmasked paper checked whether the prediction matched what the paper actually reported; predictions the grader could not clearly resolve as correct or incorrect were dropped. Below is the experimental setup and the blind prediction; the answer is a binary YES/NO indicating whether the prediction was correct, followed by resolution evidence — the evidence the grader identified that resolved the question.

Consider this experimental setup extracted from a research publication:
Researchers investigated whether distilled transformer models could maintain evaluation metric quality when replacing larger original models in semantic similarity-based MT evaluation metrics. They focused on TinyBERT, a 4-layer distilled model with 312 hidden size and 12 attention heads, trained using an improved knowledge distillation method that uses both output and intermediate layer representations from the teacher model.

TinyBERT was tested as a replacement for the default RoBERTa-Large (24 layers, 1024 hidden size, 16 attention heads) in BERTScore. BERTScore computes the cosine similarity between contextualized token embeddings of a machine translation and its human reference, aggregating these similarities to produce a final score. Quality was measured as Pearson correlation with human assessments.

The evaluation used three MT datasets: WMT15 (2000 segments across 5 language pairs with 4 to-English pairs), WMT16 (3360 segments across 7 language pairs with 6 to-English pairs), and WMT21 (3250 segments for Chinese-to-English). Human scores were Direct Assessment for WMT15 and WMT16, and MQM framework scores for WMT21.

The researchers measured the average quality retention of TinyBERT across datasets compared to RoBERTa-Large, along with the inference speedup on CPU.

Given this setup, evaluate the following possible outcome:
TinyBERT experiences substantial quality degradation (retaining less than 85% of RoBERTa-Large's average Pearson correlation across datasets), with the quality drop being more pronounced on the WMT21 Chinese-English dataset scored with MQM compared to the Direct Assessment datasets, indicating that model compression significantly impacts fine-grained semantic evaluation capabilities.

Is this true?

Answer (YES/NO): NO